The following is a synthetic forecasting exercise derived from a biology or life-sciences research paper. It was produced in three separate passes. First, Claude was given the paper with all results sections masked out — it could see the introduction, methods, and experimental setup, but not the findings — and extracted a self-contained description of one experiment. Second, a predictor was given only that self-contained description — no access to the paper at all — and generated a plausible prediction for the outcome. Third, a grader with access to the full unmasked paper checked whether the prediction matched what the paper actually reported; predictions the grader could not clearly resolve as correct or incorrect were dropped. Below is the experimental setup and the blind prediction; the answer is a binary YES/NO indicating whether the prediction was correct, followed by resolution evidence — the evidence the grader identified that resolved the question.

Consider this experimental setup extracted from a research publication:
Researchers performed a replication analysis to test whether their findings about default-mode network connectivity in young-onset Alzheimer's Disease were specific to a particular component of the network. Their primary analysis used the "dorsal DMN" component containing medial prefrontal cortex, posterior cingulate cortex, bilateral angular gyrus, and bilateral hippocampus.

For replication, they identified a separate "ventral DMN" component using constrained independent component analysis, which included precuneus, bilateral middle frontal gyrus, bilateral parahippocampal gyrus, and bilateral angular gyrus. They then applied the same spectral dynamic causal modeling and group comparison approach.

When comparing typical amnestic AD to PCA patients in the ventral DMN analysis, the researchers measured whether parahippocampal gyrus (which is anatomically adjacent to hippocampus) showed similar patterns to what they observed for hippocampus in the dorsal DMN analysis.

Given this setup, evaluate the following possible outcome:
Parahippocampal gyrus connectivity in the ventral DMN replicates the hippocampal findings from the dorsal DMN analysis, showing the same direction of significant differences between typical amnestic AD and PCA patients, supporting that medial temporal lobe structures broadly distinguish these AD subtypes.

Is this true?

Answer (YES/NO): YES